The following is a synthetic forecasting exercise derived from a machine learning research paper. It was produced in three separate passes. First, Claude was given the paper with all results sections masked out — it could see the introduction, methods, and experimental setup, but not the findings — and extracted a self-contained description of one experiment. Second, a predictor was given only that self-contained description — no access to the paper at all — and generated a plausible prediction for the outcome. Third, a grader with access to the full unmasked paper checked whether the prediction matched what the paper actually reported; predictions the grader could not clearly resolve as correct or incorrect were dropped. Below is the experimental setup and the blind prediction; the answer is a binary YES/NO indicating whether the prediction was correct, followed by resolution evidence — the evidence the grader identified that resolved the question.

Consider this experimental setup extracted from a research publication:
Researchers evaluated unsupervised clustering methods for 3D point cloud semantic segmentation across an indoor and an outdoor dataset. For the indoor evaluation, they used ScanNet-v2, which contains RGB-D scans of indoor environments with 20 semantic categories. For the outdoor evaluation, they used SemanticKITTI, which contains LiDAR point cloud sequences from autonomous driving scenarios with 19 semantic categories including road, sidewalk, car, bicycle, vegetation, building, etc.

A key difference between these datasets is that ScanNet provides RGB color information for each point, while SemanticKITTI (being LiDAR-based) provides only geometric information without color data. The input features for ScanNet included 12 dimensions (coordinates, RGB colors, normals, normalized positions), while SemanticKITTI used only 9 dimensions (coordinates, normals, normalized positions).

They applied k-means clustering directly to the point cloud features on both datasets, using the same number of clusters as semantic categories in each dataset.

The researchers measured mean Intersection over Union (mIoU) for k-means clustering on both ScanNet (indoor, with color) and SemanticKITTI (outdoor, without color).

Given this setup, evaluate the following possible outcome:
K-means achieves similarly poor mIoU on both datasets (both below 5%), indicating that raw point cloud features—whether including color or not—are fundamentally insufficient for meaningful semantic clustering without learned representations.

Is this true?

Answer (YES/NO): YES